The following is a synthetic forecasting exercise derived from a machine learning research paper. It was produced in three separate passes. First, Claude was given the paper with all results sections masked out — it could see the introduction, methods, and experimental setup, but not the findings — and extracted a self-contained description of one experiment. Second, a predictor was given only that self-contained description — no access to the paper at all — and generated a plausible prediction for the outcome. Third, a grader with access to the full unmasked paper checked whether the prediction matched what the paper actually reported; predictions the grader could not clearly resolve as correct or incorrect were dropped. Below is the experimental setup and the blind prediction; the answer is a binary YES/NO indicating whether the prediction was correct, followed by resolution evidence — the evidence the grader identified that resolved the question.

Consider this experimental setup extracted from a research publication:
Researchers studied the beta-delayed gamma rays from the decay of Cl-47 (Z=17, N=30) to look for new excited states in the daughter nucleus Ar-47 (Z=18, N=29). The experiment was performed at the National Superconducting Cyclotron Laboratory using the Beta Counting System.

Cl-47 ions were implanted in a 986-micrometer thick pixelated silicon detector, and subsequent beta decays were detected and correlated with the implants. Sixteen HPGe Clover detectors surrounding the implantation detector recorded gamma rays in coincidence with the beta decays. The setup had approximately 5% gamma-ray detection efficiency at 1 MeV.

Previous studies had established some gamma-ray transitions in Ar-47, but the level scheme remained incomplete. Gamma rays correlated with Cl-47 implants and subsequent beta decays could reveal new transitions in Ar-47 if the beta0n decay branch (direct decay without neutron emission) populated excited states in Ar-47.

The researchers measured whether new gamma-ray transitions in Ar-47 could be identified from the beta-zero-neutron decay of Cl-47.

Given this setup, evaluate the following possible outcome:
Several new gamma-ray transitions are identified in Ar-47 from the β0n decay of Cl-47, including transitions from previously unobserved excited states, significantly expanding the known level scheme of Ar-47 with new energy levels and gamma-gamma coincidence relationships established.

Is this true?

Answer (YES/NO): NO